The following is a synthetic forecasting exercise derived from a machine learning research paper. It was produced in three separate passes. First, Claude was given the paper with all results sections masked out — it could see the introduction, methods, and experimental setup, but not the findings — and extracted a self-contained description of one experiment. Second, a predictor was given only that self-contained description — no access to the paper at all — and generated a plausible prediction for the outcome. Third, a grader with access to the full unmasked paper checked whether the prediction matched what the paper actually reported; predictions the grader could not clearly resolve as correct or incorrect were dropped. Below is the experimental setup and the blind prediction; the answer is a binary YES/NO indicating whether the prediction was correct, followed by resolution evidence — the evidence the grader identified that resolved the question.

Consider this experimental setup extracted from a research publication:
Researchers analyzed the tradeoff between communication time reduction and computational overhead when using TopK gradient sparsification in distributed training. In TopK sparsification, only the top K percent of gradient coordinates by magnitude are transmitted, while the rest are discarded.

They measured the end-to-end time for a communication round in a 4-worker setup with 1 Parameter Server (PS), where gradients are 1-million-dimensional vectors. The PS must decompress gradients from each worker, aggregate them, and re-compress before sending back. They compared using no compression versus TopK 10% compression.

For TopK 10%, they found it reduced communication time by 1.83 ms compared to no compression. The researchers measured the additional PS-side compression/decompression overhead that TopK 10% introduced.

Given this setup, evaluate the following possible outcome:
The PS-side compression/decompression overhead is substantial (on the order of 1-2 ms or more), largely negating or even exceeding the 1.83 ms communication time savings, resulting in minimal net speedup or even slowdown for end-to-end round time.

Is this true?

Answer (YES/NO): YES